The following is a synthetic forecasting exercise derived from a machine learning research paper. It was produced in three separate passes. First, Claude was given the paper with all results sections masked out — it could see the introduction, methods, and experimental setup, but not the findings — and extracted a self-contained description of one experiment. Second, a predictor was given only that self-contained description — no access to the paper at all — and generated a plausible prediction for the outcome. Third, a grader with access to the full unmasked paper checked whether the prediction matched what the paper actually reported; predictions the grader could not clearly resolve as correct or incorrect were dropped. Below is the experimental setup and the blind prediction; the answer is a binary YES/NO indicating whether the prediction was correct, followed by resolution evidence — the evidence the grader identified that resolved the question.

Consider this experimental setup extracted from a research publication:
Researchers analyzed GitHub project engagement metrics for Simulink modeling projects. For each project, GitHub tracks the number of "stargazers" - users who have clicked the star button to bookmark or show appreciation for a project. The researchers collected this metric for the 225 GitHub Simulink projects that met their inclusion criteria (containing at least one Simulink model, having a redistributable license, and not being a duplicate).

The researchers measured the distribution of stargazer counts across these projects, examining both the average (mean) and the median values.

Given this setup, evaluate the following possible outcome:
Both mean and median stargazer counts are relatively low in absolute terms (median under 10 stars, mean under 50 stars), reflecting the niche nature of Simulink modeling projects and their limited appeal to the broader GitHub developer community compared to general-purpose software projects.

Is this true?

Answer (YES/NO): YES